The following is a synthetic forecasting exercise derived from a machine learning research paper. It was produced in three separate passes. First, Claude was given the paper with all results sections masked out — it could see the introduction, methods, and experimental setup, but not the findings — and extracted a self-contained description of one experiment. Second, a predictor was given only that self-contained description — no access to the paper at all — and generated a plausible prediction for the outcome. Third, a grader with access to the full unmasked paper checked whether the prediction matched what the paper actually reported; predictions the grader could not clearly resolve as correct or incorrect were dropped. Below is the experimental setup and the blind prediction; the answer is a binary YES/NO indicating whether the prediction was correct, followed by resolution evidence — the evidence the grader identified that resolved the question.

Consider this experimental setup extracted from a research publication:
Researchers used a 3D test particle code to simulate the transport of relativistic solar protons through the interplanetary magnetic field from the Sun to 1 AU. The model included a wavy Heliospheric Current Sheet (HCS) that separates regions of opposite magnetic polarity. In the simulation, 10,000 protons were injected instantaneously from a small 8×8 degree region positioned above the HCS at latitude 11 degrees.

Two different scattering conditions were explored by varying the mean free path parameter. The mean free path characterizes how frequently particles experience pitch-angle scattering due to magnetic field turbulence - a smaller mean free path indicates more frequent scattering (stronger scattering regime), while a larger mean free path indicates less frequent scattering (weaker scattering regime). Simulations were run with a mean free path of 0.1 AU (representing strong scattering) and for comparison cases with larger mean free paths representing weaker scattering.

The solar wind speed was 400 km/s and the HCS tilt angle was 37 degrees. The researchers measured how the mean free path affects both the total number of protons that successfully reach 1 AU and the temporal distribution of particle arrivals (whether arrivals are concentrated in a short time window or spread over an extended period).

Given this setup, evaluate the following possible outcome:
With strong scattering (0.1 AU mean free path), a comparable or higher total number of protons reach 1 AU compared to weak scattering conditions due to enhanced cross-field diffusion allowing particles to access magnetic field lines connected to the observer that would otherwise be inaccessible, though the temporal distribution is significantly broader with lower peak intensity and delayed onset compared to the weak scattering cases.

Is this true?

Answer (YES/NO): NO